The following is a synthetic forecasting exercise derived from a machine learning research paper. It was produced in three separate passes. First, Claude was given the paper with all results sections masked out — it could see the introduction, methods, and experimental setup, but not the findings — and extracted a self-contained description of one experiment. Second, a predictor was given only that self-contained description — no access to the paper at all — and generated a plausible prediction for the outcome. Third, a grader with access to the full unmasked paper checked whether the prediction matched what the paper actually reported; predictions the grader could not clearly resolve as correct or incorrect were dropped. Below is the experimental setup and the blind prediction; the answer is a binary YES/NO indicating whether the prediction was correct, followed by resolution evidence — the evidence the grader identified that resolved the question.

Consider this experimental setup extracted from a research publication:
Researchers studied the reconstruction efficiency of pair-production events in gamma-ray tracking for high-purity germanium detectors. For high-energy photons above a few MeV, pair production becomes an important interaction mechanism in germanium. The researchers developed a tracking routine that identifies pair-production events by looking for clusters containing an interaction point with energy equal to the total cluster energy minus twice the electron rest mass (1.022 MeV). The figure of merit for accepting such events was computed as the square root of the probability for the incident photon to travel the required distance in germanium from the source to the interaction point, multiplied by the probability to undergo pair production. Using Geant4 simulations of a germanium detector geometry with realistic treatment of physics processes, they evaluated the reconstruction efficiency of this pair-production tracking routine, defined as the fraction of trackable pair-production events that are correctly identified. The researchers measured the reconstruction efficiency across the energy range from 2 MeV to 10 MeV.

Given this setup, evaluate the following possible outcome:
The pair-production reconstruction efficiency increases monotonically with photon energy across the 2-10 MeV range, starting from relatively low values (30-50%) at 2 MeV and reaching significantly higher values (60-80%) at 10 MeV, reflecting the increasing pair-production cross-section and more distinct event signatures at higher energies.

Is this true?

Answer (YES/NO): NO